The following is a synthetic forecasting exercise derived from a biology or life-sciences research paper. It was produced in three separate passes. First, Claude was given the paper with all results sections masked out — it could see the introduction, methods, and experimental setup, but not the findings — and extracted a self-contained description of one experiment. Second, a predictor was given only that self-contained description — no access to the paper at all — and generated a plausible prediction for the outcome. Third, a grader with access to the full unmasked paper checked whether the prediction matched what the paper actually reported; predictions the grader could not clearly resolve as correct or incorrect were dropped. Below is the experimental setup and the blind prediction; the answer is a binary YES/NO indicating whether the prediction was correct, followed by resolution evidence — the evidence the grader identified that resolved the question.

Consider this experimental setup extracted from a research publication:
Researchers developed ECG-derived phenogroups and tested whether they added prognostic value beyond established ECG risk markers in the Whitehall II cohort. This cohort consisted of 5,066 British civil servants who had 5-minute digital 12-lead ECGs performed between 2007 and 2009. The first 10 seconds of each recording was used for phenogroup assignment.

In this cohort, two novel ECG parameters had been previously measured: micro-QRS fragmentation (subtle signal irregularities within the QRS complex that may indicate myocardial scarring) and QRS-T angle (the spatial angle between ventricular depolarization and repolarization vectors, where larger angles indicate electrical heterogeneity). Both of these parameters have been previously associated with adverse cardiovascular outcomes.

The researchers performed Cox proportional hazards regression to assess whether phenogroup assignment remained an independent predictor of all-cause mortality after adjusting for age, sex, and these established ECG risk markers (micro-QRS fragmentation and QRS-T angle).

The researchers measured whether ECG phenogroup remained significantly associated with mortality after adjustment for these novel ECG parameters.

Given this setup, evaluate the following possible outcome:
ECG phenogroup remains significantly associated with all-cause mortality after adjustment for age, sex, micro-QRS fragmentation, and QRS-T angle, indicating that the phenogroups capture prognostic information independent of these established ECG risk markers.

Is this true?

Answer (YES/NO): YES